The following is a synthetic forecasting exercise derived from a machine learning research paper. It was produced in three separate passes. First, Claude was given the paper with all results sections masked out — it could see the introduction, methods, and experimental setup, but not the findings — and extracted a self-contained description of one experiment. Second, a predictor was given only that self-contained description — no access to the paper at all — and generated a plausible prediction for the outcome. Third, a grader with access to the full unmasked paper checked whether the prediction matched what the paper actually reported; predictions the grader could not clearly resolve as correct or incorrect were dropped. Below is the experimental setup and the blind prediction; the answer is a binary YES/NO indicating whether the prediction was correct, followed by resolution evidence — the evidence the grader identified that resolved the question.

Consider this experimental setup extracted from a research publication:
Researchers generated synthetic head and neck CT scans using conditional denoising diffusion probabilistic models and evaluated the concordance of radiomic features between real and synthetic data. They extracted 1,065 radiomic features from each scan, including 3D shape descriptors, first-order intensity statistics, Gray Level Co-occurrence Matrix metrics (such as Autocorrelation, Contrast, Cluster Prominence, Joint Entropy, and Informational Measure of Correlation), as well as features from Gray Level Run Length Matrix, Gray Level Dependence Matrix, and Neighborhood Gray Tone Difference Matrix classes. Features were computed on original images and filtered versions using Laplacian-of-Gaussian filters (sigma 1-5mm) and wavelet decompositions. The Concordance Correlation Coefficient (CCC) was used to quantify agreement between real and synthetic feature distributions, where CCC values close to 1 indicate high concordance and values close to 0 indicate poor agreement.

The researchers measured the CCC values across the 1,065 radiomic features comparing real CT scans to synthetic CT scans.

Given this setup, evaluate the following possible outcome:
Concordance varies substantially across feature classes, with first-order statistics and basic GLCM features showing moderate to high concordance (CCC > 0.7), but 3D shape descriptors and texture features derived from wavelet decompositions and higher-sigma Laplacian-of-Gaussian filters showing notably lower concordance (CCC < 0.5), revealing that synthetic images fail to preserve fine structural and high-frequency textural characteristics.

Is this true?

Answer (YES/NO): NO